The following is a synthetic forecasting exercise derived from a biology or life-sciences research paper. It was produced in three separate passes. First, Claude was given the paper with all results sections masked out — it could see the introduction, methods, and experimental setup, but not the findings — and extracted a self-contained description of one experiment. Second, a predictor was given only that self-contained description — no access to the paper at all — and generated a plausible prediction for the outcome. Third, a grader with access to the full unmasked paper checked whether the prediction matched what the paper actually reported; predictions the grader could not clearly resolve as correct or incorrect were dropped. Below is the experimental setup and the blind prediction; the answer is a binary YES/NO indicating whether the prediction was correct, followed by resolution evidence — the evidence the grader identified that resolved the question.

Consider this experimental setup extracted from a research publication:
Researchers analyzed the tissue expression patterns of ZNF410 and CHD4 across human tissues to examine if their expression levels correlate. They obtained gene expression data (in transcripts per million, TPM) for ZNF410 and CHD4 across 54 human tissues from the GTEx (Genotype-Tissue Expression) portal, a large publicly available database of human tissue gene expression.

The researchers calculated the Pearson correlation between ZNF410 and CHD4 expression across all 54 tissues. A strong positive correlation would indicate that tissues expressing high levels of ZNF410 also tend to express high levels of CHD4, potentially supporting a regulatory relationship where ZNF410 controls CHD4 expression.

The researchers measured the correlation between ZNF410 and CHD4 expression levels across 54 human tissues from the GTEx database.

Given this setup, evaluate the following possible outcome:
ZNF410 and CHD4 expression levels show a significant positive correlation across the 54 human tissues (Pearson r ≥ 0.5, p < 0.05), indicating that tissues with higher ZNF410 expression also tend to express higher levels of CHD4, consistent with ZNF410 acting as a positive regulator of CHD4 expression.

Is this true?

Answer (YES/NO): YES